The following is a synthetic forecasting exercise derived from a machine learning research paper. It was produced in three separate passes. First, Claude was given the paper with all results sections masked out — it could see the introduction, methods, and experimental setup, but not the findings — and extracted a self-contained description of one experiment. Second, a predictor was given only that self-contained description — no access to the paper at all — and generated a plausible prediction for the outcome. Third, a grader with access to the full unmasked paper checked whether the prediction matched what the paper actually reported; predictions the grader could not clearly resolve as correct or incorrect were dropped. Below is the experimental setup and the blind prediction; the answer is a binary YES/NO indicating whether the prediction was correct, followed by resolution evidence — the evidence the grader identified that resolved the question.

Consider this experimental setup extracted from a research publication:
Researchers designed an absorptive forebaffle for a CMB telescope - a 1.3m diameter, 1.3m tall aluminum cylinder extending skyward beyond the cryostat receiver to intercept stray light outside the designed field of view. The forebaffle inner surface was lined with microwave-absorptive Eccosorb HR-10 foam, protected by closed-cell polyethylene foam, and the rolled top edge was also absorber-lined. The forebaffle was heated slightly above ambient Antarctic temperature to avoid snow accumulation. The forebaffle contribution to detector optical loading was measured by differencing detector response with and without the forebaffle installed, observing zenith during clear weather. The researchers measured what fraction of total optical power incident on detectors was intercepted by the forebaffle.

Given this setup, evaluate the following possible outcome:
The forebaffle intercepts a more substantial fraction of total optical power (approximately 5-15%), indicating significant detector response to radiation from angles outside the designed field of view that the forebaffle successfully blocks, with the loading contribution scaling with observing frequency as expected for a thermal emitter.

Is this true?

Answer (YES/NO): YES